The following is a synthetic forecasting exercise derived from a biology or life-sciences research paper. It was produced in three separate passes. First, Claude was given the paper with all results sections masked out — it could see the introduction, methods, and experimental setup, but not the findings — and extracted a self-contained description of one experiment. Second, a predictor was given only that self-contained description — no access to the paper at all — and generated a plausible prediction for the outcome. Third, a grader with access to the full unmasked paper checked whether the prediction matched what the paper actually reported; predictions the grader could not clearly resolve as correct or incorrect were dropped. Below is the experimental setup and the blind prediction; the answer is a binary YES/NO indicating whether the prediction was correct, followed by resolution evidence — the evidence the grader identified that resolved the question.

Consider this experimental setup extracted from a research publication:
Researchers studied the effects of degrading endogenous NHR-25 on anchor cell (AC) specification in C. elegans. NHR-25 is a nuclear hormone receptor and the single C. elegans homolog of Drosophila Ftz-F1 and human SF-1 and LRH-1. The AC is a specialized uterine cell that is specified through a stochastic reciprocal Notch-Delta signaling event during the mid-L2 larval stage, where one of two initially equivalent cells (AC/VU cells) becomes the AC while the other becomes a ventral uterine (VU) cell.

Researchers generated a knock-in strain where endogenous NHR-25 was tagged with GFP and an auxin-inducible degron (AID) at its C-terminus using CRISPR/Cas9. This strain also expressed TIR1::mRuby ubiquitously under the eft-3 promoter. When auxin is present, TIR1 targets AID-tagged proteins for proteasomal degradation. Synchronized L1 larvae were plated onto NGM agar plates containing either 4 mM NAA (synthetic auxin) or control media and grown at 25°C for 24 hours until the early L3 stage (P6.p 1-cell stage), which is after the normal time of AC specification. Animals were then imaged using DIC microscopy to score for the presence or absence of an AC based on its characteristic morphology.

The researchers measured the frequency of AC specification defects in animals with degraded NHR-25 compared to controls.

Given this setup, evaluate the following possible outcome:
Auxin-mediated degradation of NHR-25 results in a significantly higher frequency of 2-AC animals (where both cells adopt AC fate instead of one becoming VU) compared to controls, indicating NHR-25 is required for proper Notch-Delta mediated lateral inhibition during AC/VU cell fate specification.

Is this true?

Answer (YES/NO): NO